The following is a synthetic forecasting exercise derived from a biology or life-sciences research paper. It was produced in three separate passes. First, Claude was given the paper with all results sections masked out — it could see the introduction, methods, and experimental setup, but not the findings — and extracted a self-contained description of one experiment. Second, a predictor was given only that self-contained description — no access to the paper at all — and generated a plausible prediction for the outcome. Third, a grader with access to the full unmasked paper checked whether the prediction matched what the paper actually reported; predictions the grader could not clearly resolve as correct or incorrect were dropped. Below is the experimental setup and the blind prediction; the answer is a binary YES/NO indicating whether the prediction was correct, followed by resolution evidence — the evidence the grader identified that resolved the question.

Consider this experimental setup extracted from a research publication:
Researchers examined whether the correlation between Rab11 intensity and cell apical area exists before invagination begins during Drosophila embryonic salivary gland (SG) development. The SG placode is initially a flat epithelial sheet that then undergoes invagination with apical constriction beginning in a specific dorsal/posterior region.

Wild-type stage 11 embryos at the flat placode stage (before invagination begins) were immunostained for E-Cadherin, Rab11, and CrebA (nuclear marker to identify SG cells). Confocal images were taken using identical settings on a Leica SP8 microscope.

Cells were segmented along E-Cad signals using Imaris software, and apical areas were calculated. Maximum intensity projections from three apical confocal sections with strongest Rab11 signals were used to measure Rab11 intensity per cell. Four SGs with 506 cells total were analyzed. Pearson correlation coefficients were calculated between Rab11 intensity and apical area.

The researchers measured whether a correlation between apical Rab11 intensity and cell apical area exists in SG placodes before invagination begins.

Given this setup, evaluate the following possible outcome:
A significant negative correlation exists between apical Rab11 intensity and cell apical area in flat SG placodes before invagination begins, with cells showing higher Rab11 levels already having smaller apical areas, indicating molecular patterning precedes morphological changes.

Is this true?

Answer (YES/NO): YES